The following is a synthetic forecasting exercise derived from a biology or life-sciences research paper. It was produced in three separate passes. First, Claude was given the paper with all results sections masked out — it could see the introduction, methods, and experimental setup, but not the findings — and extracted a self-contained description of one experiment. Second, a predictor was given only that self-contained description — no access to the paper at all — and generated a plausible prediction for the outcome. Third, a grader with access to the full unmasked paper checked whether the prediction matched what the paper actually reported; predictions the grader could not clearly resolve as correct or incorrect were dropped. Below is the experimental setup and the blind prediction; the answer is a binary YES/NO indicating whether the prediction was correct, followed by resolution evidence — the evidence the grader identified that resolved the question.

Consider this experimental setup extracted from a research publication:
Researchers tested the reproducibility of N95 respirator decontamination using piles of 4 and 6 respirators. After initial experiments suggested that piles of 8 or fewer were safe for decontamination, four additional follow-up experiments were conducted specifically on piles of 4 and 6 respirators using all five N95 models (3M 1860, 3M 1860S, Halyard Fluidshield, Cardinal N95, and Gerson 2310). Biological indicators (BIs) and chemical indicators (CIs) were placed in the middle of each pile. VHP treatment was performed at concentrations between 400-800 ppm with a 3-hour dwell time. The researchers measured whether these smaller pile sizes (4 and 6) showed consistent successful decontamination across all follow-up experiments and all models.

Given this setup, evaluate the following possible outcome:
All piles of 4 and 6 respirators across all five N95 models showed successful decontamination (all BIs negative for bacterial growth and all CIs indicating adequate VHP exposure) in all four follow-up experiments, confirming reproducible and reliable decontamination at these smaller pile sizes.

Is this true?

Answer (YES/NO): YES